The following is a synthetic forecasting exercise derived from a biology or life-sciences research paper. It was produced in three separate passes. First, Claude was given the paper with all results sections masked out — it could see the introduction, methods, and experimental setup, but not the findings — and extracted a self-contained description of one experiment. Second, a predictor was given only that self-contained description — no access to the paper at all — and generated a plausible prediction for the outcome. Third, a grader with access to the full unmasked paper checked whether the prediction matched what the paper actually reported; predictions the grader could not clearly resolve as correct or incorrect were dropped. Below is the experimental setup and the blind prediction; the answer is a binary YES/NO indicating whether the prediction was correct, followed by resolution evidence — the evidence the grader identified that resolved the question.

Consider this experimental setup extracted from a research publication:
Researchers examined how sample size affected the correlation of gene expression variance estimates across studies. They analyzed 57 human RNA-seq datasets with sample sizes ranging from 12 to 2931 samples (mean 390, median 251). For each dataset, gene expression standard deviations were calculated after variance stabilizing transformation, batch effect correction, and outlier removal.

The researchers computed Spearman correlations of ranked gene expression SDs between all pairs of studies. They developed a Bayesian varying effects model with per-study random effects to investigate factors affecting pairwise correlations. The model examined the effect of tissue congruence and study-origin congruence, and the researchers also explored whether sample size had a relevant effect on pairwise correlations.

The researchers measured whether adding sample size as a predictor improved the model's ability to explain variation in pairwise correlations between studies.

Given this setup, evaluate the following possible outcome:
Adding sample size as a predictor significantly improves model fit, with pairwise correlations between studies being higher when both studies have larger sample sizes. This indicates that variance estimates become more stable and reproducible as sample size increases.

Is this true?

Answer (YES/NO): NO